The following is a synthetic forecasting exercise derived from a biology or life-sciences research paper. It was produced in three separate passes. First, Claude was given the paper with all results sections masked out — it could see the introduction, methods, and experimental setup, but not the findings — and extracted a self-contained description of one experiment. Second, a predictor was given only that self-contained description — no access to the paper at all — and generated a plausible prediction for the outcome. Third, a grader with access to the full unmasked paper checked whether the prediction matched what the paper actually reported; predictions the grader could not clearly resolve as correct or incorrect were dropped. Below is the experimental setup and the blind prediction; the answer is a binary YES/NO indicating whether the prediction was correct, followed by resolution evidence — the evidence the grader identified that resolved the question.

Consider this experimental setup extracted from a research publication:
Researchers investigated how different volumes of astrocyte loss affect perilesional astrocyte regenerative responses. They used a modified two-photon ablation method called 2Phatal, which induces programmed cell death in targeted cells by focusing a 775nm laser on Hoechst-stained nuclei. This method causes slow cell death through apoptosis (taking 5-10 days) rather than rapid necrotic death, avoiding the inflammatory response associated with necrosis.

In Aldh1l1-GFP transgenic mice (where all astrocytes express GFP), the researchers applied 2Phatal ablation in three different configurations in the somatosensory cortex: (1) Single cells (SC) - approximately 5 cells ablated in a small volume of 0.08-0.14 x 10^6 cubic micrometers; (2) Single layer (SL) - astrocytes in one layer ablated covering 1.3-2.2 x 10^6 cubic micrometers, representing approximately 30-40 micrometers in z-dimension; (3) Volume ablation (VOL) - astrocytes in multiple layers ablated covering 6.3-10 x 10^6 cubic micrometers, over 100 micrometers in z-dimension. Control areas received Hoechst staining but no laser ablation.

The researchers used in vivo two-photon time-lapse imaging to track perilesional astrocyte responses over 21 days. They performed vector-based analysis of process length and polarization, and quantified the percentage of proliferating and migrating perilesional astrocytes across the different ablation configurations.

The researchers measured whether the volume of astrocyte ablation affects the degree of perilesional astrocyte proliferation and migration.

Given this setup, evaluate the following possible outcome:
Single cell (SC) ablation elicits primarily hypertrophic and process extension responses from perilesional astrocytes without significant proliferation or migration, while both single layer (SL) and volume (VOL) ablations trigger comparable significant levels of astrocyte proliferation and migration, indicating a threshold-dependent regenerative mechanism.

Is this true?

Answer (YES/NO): NO